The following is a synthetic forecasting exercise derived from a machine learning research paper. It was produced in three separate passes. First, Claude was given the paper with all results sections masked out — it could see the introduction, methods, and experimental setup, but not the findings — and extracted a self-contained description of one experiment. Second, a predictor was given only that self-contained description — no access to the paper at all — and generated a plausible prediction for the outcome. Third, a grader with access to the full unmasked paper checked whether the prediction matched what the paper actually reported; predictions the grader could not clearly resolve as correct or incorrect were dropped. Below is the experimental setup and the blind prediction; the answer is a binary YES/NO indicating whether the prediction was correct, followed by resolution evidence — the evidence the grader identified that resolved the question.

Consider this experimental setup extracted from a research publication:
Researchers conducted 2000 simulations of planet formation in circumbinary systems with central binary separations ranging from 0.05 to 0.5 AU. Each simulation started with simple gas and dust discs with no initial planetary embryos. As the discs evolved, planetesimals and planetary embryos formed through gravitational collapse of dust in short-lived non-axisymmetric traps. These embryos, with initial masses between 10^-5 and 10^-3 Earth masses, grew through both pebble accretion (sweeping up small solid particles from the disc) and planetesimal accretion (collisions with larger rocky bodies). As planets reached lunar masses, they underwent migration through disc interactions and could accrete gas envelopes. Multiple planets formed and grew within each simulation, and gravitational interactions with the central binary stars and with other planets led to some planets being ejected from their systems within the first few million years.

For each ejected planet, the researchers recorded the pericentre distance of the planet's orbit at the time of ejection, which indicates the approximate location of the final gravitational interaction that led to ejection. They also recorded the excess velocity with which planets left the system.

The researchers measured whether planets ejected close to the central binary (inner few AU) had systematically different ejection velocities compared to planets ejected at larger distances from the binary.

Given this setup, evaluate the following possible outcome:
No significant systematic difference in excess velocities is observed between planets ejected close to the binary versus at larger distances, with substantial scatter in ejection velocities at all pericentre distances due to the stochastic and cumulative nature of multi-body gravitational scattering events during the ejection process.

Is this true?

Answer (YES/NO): NO